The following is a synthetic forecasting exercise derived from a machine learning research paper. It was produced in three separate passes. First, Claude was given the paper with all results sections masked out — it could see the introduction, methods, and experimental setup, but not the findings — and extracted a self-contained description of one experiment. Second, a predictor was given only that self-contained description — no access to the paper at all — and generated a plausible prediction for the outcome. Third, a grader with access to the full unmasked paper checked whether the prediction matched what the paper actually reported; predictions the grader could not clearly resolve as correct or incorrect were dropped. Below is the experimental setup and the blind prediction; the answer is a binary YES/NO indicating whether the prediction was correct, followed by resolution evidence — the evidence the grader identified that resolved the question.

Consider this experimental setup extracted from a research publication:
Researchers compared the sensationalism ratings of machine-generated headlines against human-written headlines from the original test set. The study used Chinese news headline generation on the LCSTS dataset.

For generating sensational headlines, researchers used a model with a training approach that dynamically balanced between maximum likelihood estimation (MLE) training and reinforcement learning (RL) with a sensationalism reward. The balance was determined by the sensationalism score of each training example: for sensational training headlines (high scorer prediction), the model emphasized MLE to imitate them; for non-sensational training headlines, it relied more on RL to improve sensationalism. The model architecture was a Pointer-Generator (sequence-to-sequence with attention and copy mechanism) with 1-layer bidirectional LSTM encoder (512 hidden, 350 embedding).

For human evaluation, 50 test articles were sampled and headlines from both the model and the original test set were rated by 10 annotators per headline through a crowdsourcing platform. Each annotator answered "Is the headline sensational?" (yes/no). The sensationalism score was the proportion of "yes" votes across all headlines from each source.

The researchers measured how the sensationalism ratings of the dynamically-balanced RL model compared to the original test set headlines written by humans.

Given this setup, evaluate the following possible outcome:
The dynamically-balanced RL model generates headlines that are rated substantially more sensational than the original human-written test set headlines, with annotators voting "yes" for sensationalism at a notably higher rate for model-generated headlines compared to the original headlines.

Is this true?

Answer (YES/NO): NO